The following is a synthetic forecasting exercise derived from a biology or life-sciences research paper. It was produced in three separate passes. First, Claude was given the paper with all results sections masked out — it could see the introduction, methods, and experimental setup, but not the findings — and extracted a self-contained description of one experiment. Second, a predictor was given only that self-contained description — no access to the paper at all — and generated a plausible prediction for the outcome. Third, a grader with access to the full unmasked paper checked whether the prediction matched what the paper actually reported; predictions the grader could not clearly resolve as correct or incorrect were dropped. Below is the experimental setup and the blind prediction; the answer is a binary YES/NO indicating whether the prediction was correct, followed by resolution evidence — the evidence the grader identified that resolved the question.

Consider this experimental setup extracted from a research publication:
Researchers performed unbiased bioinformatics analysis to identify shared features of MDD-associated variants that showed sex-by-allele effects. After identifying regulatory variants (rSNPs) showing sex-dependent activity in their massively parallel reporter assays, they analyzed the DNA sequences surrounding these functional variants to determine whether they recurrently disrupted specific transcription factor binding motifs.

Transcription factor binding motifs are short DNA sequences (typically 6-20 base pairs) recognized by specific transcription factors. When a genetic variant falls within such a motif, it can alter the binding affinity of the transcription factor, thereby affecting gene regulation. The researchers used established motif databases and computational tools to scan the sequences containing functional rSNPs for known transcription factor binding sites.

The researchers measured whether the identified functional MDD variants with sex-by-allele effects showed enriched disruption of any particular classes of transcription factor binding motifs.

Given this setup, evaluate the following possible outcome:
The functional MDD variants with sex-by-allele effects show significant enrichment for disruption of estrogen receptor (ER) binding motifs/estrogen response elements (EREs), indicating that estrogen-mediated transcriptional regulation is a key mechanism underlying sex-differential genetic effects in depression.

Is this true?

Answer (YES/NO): NO